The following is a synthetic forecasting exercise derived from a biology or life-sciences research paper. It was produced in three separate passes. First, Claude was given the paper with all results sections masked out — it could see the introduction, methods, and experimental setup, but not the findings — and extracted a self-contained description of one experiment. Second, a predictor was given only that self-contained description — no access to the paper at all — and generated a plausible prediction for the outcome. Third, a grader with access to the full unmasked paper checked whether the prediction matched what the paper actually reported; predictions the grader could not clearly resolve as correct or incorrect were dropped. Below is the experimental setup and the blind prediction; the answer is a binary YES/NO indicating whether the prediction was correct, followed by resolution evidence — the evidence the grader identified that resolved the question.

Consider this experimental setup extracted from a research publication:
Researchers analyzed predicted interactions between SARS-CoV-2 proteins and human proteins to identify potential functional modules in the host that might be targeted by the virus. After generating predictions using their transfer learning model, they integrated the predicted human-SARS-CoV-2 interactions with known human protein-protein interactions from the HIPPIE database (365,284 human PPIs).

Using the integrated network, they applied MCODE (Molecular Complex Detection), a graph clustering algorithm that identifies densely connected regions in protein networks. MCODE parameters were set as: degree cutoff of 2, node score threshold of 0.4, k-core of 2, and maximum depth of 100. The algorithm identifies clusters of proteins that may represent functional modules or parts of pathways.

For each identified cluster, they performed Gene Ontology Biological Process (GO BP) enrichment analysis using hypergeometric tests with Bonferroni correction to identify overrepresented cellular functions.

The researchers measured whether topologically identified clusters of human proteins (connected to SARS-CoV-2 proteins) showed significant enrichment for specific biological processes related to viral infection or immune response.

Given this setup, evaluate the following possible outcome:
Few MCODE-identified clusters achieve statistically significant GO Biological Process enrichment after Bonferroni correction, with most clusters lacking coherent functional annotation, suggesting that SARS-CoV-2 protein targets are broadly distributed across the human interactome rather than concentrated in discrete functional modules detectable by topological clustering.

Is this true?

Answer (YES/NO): NO